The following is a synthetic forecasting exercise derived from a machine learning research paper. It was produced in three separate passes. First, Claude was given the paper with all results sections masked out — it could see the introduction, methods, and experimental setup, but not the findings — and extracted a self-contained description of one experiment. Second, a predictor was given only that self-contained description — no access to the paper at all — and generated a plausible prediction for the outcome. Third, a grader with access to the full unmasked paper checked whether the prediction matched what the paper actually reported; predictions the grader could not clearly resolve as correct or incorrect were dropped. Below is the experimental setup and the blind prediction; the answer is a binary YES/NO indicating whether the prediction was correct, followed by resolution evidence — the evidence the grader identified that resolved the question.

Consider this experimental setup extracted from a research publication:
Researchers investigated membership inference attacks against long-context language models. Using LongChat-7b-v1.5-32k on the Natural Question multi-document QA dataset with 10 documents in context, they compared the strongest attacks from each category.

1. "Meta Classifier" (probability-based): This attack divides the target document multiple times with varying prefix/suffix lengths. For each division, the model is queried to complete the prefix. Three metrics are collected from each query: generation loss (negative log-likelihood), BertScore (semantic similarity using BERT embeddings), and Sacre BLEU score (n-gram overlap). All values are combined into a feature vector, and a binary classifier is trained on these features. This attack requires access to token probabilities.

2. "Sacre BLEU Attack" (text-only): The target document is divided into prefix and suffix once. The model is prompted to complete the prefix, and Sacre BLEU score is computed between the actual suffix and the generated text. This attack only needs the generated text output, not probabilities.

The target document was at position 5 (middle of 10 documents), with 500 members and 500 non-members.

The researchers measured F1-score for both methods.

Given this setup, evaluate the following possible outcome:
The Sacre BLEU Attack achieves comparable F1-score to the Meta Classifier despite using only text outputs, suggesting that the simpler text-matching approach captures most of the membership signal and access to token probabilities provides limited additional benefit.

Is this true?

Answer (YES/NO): YES